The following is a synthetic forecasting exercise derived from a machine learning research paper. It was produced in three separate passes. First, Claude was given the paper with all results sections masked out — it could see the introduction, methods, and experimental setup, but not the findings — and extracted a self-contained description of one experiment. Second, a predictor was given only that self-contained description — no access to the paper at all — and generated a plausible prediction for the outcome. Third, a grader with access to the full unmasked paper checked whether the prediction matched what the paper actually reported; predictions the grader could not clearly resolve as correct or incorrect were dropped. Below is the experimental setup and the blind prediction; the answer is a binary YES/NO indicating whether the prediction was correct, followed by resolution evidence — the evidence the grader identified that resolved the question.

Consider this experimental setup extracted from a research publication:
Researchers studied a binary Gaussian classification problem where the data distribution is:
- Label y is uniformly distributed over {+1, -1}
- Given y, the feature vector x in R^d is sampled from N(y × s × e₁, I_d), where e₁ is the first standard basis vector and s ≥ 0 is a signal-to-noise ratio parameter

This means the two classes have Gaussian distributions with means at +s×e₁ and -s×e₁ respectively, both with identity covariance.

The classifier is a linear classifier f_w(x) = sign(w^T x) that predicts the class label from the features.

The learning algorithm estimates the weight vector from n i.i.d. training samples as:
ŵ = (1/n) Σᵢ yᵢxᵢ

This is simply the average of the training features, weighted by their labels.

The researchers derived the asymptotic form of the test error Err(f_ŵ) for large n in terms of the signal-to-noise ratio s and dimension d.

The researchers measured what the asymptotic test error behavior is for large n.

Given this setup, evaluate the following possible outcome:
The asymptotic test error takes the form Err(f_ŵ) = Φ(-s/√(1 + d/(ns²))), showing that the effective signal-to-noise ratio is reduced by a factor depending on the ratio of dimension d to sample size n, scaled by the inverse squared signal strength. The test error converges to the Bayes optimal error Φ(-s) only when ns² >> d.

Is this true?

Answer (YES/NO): YES